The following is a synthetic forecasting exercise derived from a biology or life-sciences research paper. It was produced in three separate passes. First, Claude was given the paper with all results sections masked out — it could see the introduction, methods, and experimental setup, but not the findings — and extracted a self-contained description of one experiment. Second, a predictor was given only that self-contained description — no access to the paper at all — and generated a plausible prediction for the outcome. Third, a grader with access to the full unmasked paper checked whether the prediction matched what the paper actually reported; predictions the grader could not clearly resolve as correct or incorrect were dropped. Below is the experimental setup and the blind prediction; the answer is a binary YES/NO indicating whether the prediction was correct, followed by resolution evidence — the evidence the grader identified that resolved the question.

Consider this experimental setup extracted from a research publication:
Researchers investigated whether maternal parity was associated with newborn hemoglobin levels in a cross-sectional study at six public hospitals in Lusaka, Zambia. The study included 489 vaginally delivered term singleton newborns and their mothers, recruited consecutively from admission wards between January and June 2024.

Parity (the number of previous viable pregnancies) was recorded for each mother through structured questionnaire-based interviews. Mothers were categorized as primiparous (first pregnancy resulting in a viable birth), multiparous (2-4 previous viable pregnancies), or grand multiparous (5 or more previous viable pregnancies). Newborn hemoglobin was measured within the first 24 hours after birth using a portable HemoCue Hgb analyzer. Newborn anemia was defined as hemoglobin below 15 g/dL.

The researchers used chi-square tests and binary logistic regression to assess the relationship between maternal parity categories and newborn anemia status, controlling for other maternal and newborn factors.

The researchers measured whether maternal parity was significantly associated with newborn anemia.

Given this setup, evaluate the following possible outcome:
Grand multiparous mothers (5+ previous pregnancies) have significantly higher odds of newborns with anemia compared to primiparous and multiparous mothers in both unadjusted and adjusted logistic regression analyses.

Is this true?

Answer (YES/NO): NO